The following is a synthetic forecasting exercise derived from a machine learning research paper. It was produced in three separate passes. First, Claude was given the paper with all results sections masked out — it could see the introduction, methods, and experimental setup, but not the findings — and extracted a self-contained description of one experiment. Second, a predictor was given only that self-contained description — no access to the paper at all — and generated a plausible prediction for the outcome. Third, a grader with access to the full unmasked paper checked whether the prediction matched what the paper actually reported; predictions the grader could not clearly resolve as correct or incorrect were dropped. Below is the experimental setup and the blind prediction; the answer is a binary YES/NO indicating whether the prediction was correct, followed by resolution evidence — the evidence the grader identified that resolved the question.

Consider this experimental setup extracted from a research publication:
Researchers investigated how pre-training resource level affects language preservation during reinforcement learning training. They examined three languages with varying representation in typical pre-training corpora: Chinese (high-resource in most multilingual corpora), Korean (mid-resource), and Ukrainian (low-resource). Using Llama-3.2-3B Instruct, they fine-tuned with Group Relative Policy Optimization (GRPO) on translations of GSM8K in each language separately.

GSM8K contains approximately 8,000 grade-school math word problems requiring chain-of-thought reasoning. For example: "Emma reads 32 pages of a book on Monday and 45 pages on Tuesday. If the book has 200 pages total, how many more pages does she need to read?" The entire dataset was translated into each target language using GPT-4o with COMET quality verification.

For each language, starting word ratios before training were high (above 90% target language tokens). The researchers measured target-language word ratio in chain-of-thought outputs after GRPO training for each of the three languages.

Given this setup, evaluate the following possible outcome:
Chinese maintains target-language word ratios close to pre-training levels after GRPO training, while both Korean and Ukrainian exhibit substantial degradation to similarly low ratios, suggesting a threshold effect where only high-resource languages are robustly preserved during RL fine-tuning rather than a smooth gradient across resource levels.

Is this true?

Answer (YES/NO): NO